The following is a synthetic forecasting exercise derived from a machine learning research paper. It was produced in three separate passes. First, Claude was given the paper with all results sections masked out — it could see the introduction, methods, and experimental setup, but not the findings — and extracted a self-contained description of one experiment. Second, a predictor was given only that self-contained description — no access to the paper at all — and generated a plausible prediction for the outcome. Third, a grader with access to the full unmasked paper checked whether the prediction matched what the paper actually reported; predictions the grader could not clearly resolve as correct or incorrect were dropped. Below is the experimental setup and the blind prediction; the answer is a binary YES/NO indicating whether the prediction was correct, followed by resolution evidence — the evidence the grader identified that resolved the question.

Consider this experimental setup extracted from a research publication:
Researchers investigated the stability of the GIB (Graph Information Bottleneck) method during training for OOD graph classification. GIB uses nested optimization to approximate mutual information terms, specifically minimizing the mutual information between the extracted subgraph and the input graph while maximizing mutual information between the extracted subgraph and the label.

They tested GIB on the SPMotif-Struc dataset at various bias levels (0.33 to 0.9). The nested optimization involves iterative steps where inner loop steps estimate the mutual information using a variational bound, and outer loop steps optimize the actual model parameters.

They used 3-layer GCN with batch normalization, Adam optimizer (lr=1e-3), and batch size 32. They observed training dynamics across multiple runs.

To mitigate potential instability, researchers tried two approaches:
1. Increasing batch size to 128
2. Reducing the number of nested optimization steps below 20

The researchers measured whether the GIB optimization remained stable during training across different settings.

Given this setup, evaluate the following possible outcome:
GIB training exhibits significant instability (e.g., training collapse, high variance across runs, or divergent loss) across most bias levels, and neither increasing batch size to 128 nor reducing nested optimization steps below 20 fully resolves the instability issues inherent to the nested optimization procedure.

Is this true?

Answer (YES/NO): YES